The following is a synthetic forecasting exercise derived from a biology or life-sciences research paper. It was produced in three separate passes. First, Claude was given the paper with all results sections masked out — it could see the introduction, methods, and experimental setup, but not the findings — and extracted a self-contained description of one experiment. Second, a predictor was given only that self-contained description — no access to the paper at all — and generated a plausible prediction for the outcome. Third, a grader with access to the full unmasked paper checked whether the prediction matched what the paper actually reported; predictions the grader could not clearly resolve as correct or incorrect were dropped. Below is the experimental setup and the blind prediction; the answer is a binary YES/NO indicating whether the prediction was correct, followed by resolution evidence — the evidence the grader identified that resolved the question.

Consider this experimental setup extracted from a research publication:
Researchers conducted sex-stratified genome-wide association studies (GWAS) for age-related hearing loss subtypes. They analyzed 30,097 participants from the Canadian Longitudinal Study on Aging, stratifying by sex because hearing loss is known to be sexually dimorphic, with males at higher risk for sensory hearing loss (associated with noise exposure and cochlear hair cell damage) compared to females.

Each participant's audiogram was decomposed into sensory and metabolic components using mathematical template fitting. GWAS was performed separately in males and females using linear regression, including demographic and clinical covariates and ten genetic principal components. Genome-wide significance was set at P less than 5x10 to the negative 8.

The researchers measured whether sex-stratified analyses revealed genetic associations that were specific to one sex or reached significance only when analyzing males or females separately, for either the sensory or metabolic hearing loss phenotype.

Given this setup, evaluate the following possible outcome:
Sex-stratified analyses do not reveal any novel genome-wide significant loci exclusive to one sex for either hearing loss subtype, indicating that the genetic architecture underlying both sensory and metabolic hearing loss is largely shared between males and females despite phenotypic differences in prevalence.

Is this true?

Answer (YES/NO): NO